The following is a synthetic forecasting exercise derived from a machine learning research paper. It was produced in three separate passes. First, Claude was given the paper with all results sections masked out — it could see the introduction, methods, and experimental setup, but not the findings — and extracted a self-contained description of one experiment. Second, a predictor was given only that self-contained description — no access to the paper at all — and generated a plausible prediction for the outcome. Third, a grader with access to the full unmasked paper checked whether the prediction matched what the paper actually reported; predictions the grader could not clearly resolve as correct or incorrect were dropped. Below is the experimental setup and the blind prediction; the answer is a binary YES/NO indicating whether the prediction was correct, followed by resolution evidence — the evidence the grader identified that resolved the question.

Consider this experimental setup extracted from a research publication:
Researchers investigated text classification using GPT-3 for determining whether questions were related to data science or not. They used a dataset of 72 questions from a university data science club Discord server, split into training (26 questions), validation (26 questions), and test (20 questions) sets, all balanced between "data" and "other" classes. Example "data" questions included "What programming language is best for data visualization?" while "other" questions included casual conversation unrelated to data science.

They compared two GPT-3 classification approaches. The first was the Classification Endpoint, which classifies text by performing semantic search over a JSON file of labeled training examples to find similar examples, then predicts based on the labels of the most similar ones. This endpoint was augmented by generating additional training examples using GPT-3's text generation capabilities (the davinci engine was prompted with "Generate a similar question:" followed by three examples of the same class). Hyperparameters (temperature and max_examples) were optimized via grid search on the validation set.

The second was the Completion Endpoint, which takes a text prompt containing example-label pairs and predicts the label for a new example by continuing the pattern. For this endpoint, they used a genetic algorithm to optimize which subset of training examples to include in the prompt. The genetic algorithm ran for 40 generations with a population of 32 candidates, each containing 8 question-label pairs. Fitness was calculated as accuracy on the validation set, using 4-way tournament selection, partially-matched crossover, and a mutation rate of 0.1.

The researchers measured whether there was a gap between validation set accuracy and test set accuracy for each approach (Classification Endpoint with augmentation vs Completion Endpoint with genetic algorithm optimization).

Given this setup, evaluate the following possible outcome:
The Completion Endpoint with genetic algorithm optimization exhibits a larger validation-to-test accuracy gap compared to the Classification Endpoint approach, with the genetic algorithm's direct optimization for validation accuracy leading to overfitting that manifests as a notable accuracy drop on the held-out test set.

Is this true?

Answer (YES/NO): YES